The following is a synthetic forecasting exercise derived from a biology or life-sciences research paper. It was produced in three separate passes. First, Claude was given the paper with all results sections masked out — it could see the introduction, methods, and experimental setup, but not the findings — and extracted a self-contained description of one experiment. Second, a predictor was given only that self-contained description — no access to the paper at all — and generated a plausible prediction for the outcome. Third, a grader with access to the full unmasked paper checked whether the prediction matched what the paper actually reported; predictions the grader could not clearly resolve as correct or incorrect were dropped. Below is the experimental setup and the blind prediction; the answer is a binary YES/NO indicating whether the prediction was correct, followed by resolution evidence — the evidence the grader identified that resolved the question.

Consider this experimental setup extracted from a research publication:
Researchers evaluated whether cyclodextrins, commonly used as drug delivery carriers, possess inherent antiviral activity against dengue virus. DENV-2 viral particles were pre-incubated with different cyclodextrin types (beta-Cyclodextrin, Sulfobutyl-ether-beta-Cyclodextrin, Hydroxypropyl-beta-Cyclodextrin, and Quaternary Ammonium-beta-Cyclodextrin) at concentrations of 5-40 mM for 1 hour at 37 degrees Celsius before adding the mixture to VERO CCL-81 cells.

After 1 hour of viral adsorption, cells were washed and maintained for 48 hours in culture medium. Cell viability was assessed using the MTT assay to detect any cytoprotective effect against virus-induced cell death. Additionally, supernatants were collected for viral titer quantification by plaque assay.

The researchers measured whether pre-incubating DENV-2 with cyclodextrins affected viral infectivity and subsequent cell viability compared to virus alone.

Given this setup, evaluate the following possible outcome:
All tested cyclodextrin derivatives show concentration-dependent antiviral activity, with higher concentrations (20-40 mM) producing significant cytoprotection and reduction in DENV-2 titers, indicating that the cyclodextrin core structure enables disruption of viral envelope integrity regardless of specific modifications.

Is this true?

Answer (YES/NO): NO